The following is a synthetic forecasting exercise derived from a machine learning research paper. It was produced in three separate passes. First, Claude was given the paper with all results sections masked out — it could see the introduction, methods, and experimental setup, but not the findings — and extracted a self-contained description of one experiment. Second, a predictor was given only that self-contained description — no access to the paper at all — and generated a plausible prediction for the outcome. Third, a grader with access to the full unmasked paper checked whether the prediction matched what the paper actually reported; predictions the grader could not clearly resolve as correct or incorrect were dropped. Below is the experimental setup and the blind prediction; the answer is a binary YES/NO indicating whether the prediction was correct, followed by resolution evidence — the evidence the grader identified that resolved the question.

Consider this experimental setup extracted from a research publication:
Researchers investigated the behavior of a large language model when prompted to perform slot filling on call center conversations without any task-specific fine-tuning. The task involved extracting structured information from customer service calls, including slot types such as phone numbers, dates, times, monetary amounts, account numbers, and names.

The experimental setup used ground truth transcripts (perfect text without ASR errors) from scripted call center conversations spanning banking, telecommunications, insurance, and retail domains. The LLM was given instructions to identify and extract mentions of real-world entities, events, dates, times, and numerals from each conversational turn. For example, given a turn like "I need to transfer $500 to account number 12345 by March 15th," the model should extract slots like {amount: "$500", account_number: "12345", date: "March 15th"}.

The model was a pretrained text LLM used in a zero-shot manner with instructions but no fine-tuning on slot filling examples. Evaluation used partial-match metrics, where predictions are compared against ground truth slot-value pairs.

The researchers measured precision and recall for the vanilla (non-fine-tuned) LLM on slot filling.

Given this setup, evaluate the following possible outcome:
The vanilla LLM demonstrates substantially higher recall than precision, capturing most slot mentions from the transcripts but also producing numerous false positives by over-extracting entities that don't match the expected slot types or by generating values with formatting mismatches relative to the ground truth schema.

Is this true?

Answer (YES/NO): YES